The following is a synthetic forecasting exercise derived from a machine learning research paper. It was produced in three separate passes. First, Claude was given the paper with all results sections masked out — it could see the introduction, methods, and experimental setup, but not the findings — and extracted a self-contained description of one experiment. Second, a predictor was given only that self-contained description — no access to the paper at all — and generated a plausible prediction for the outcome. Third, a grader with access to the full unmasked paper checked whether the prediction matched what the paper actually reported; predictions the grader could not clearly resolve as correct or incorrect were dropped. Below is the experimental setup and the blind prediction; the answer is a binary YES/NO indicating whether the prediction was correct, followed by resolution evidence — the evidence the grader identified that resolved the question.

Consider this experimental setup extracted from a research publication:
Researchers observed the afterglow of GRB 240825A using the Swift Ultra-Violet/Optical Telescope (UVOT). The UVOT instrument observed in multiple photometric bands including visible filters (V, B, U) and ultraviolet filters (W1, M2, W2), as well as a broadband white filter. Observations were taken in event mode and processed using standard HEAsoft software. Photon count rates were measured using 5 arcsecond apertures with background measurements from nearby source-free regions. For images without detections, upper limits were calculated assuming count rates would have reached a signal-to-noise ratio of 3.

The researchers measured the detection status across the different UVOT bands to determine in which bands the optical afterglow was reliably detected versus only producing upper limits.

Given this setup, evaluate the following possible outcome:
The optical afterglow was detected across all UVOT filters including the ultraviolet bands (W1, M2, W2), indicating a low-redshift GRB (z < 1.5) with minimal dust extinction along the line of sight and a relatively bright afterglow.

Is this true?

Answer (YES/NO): NO